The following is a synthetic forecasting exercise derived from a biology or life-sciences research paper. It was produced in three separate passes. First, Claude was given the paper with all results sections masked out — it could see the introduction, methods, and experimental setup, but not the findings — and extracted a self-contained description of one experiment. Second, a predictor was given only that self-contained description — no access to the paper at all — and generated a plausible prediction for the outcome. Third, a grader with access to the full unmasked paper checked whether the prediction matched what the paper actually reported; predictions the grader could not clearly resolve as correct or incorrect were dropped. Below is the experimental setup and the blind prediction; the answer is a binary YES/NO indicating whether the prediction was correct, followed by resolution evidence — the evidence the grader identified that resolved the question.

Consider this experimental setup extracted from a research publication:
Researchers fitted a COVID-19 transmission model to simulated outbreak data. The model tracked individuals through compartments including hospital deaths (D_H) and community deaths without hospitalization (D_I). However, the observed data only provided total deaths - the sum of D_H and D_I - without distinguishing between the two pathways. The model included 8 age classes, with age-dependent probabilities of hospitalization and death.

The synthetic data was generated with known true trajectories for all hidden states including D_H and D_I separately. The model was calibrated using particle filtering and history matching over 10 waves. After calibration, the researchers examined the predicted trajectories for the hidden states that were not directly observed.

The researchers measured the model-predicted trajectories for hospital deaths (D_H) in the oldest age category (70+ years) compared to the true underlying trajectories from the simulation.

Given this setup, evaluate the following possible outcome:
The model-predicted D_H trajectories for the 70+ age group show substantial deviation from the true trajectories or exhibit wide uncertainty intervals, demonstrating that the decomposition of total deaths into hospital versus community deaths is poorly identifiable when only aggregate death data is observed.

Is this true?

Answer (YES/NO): YES